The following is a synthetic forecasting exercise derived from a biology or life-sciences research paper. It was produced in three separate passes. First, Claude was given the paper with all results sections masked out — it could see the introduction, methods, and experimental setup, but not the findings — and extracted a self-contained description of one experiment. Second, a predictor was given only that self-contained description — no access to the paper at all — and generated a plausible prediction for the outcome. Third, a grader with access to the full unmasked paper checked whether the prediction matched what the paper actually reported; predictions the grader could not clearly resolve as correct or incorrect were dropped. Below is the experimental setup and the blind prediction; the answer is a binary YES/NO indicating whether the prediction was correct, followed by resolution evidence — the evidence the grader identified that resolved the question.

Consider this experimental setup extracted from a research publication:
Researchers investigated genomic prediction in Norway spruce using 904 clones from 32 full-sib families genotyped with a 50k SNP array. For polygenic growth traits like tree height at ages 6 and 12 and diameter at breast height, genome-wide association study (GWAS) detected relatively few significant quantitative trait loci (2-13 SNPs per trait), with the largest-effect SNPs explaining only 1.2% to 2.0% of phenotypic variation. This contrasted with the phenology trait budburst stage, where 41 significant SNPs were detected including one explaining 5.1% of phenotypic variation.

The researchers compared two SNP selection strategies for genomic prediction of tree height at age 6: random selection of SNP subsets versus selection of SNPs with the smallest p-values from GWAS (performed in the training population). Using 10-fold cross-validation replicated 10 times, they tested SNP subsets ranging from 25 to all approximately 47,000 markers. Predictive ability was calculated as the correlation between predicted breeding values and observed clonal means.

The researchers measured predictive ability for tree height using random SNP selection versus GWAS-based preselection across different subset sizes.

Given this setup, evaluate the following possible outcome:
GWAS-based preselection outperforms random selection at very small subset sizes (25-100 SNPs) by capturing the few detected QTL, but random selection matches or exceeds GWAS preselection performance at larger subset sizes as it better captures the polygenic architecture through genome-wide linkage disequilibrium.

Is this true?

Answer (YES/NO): NO